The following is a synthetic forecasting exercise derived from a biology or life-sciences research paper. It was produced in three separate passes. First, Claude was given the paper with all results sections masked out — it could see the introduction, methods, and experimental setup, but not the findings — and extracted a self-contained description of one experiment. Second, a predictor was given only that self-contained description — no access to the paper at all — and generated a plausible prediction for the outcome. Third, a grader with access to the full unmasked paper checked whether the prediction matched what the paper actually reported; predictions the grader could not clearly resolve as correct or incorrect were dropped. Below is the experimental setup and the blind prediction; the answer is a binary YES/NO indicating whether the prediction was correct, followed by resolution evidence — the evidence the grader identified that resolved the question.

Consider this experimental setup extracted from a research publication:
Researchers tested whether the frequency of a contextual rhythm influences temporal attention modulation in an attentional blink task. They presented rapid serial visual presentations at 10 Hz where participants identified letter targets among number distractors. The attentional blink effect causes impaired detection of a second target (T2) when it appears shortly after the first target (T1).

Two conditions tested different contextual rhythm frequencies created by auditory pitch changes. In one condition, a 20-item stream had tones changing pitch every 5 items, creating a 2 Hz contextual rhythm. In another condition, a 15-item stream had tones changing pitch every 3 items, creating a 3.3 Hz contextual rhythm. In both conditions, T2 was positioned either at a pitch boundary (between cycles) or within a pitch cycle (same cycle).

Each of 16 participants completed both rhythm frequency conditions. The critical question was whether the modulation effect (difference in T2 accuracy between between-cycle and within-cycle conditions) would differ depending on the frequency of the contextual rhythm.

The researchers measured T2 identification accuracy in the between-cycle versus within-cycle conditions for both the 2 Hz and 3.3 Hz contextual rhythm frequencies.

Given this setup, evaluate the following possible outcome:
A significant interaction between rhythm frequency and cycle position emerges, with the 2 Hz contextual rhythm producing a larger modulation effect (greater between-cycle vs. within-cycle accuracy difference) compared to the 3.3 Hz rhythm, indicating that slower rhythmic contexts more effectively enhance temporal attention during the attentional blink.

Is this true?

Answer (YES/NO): NO